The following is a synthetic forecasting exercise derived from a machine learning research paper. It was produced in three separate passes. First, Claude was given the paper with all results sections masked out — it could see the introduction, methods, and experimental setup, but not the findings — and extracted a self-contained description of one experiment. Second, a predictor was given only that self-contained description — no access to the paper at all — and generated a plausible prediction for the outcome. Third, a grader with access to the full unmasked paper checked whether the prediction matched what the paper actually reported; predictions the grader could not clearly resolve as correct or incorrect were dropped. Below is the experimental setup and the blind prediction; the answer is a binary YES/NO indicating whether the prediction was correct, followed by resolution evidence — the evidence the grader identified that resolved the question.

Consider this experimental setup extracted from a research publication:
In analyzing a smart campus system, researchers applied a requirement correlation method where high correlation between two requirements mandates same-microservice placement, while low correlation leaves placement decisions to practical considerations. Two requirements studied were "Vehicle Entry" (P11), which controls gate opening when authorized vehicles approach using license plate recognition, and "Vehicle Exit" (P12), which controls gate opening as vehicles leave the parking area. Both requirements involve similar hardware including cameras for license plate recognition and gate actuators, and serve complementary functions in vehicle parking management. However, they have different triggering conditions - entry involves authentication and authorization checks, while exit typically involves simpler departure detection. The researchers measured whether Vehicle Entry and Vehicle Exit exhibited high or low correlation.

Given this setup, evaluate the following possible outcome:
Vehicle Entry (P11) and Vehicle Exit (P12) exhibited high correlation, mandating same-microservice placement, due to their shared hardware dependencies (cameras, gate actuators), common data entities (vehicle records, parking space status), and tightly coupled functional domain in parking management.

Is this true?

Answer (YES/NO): YES